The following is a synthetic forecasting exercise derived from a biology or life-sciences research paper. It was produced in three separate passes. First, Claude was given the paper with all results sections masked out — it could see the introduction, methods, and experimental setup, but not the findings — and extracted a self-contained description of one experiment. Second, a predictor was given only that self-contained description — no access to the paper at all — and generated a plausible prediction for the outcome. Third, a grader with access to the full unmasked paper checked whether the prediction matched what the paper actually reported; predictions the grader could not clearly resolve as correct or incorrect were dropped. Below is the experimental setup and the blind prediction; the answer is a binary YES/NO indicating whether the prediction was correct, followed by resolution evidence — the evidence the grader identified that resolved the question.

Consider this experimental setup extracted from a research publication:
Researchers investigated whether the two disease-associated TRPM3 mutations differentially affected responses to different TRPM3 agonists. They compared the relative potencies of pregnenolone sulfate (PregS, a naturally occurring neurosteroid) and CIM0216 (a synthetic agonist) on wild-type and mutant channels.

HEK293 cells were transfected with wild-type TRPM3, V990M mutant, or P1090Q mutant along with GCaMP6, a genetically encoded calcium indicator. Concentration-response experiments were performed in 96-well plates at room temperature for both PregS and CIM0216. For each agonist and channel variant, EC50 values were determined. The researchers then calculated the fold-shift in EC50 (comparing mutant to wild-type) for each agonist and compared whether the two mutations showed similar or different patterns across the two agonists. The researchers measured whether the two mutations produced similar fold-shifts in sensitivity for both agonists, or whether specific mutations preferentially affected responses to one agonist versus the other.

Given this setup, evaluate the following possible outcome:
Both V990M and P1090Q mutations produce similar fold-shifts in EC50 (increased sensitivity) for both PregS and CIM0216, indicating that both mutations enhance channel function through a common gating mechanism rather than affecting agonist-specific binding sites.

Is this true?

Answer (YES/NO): NO